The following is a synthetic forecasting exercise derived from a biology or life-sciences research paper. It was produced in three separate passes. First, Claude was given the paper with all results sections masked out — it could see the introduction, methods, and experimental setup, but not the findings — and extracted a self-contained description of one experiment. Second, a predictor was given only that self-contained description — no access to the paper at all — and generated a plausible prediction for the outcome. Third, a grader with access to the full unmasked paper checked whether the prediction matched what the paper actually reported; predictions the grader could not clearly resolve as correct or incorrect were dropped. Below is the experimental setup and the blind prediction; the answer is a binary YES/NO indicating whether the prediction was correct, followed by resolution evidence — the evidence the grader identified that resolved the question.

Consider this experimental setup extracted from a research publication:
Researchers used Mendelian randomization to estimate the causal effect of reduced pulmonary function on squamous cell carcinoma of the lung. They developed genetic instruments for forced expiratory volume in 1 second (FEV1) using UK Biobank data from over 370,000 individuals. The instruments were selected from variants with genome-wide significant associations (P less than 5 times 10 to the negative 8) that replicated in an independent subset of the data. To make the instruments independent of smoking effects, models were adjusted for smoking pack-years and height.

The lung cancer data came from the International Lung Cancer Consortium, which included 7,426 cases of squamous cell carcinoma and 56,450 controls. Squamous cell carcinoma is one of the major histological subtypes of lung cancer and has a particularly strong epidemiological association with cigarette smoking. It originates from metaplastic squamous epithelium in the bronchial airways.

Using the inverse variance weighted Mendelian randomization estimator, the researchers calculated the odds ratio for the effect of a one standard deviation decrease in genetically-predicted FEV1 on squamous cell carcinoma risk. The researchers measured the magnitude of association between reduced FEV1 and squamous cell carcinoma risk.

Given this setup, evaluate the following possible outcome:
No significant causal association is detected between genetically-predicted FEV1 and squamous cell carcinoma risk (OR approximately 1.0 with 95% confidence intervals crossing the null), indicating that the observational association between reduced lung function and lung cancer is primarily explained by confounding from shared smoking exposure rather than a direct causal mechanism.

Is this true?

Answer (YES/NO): NO